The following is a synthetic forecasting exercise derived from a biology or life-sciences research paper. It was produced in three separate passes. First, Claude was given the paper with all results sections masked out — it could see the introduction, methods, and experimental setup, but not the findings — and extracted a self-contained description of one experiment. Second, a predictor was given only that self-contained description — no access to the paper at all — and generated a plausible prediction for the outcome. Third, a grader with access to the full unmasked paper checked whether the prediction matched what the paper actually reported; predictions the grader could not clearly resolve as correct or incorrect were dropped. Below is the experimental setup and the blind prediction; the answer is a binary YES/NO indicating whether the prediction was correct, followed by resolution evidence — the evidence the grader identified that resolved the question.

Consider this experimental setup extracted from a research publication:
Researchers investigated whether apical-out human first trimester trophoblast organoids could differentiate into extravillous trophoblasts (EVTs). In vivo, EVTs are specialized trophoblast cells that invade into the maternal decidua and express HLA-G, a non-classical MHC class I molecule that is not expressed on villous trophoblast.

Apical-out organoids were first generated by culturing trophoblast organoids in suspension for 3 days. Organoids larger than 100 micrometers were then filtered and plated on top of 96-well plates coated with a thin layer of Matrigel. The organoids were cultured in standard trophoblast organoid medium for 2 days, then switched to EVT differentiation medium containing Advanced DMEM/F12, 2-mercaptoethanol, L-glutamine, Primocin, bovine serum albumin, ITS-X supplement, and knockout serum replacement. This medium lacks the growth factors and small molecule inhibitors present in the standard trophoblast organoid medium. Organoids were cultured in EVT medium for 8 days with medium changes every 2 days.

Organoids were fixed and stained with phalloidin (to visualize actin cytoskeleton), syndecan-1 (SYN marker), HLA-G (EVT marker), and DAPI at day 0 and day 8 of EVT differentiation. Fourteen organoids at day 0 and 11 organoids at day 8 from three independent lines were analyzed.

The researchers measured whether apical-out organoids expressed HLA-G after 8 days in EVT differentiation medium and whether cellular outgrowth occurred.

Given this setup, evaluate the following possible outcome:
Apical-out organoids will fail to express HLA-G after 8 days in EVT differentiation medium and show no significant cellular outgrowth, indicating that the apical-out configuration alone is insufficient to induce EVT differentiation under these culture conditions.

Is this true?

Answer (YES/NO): NO